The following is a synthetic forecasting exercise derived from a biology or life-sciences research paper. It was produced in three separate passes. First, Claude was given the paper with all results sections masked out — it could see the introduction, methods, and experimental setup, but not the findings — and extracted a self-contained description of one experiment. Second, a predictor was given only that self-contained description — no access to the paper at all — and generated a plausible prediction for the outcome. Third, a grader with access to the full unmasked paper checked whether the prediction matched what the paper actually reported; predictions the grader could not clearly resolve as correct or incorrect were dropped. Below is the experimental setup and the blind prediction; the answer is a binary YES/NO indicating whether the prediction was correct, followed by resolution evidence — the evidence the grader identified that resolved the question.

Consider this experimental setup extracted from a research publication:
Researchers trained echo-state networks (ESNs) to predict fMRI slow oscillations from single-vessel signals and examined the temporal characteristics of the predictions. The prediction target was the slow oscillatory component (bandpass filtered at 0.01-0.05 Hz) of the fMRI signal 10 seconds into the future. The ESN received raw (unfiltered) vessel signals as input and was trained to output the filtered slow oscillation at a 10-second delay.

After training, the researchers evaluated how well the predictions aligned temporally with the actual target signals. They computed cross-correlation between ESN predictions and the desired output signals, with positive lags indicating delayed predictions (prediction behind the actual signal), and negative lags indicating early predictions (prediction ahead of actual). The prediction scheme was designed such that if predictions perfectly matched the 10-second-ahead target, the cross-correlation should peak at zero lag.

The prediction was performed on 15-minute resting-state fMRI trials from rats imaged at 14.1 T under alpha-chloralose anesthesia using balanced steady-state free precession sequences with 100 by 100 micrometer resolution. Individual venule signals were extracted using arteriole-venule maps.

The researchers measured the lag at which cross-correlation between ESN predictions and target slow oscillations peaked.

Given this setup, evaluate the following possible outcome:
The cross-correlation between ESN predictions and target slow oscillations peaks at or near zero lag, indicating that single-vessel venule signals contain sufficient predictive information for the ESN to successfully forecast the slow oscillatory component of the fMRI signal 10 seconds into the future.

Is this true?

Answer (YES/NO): YES